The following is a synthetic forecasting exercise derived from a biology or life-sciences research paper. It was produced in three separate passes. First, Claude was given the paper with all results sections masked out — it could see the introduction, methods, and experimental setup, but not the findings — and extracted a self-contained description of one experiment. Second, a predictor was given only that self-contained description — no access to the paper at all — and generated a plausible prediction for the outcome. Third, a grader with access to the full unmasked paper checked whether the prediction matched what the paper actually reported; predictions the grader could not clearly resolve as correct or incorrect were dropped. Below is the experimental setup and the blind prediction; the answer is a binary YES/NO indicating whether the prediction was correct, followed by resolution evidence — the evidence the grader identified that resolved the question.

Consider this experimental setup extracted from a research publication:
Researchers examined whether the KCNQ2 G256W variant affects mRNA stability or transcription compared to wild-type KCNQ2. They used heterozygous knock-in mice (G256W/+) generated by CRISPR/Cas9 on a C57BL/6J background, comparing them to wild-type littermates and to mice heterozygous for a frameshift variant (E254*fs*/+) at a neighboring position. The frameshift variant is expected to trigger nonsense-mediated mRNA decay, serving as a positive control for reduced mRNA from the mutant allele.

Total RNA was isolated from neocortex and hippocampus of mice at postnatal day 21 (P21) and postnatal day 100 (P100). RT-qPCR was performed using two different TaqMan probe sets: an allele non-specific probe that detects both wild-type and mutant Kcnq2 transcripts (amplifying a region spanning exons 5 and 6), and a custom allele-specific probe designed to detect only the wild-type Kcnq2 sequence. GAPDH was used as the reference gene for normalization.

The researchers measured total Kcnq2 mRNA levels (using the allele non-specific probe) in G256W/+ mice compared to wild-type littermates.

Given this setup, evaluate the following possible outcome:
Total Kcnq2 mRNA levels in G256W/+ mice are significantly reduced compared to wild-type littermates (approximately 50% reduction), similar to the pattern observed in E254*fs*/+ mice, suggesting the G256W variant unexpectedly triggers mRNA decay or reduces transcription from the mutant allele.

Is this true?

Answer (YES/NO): NO